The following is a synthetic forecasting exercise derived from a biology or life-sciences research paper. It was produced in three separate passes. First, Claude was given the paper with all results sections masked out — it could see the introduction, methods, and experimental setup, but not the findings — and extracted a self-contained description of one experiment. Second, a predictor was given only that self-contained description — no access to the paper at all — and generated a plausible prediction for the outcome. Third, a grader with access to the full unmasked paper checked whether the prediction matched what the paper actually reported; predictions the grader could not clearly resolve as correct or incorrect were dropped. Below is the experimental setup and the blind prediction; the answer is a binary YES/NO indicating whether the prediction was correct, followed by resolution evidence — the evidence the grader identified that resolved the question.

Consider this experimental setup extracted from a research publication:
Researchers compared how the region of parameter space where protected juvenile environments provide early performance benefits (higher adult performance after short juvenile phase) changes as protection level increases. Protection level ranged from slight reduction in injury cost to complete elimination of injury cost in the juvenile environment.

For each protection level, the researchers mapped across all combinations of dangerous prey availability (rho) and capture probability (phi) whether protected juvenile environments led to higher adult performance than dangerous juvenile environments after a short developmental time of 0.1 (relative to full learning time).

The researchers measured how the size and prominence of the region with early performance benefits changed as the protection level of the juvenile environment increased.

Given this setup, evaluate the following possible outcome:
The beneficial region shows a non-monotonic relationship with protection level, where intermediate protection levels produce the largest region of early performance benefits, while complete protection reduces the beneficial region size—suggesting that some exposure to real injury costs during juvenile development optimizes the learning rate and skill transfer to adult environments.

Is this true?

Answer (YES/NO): NO